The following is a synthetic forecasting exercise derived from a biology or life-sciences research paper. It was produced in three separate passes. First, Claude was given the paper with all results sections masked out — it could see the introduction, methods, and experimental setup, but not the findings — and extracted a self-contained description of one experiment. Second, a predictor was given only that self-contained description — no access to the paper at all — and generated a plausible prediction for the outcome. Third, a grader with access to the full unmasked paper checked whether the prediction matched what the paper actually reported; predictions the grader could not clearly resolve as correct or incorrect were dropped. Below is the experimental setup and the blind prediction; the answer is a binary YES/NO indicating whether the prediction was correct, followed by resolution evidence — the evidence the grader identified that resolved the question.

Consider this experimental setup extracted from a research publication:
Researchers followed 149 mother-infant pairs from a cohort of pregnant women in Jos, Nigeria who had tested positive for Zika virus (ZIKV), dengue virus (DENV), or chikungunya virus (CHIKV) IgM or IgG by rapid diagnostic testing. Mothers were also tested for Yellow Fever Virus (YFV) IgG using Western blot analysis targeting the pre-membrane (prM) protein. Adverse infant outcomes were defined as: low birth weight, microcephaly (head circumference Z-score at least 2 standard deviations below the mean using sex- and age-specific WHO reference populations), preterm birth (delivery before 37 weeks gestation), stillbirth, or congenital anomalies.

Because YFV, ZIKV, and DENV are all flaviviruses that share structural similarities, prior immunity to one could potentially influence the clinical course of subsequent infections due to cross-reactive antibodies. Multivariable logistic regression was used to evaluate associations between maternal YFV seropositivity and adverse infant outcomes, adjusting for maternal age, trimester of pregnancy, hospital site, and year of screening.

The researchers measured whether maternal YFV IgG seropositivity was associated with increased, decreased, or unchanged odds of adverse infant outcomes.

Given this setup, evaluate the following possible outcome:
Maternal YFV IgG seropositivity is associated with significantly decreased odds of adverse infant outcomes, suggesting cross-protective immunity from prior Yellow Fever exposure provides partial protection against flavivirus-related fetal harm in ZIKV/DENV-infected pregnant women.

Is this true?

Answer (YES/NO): NO